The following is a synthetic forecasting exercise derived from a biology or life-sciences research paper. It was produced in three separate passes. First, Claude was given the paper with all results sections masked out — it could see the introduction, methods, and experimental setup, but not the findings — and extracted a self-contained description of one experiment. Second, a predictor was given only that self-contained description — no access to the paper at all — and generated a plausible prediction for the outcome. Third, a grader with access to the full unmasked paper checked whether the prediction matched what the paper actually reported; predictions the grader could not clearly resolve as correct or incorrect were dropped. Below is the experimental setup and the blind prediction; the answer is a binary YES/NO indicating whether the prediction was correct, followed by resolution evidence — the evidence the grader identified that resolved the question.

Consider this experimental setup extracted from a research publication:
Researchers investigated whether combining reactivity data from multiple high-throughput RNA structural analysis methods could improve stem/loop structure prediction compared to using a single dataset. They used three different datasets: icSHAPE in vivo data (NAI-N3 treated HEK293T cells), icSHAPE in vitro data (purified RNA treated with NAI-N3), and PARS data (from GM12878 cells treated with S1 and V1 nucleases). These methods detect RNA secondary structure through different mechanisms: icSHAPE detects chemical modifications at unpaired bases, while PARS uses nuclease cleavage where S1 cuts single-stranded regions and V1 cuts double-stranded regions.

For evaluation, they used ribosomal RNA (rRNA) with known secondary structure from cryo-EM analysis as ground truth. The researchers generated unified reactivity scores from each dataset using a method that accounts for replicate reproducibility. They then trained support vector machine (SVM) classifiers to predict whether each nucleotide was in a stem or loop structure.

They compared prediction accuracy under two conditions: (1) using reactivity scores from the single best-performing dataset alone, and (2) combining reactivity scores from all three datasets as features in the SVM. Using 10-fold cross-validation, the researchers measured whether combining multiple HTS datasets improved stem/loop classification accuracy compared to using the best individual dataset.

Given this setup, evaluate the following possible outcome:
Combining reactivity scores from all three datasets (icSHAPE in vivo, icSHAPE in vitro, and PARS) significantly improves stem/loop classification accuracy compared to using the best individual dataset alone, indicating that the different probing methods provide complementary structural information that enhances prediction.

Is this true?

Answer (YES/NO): YES